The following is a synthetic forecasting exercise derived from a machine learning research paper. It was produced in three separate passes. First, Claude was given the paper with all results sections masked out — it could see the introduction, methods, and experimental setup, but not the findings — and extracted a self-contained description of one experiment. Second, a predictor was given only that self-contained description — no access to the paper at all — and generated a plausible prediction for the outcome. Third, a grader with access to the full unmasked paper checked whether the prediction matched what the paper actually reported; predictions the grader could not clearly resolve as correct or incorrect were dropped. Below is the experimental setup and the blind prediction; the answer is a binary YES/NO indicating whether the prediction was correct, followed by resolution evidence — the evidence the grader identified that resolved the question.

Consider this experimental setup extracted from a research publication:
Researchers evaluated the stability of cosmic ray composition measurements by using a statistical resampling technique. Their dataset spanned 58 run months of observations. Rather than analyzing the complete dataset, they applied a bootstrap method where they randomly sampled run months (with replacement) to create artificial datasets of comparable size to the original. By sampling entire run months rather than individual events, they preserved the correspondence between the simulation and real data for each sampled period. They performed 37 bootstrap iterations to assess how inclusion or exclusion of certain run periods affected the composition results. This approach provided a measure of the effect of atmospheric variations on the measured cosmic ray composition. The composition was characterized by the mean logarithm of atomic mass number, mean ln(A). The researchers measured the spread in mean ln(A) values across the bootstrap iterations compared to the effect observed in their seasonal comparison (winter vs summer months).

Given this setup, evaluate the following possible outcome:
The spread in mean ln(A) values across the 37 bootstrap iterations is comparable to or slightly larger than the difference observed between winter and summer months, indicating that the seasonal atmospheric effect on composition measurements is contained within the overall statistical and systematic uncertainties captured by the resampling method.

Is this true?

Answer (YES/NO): NO